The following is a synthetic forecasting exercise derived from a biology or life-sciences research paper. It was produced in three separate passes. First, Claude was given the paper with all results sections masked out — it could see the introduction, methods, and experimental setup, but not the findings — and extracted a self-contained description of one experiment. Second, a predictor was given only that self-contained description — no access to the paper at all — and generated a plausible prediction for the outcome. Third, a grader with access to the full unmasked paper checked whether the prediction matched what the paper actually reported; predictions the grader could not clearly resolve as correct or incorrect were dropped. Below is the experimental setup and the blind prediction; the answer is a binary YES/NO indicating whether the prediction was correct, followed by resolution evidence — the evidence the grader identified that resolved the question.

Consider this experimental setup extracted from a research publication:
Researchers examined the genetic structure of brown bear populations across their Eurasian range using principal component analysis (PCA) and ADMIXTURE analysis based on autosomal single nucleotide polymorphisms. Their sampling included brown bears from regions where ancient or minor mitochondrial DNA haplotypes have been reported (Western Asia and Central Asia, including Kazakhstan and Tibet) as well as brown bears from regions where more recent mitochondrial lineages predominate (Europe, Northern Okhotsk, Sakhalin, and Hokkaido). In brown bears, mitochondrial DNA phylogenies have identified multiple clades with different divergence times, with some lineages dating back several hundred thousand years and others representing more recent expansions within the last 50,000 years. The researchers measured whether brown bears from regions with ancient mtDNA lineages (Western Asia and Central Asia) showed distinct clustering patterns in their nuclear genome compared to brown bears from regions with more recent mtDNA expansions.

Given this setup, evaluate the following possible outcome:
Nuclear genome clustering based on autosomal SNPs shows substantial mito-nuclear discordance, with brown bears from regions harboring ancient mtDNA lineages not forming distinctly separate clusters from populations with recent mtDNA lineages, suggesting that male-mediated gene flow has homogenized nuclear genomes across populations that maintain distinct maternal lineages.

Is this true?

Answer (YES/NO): NO